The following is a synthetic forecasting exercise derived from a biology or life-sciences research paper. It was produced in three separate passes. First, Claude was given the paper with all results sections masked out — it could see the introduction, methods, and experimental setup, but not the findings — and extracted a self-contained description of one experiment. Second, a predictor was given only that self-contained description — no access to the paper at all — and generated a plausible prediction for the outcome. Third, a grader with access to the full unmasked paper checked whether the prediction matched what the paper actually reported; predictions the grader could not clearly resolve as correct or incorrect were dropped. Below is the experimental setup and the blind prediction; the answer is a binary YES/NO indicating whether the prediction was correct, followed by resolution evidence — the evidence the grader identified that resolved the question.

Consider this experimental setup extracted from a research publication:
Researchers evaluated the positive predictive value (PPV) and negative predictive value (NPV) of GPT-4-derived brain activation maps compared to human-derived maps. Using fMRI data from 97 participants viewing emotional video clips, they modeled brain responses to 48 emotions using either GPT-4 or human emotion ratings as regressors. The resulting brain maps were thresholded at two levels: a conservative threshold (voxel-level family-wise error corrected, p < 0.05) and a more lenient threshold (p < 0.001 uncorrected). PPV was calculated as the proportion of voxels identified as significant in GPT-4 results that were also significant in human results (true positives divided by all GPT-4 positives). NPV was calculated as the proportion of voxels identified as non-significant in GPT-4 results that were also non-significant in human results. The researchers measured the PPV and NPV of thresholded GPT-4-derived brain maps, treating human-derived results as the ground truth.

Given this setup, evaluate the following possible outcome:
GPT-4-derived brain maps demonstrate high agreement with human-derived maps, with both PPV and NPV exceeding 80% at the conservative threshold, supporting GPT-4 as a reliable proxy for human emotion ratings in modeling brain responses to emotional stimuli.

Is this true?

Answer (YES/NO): NO